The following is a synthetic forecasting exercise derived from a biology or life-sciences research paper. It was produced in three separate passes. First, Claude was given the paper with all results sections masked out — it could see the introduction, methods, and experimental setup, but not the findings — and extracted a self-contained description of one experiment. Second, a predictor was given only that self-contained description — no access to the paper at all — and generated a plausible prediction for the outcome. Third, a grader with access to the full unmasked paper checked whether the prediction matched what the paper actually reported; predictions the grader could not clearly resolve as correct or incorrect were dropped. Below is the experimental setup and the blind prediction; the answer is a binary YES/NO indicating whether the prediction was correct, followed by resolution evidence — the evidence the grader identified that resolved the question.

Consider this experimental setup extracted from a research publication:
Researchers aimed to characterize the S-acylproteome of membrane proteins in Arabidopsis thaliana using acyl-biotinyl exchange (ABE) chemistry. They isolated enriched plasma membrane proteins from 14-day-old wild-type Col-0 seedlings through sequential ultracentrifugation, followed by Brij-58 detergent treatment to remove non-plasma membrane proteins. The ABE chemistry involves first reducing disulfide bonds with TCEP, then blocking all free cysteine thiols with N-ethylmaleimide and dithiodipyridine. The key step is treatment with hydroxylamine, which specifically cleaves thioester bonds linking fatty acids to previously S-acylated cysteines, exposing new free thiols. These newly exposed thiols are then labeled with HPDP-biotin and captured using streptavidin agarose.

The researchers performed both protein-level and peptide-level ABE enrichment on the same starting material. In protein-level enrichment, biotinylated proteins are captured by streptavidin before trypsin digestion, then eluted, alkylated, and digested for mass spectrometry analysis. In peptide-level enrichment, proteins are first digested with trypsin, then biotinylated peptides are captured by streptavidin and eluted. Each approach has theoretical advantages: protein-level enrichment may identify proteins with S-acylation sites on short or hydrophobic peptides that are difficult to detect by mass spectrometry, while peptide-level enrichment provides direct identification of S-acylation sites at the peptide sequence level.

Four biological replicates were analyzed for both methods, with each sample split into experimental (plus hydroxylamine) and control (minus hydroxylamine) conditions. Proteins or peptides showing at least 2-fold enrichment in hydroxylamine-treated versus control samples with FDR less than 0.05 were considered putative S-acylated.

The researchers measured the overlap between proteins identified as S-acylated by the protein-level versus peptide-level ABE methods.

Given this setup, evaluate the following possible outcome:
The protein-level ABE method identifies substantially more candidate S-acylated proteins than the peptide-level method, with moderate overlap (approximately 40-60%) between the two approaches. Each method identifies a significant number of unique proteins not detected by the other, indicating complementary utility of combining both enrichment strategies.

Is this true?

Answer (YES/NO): NO